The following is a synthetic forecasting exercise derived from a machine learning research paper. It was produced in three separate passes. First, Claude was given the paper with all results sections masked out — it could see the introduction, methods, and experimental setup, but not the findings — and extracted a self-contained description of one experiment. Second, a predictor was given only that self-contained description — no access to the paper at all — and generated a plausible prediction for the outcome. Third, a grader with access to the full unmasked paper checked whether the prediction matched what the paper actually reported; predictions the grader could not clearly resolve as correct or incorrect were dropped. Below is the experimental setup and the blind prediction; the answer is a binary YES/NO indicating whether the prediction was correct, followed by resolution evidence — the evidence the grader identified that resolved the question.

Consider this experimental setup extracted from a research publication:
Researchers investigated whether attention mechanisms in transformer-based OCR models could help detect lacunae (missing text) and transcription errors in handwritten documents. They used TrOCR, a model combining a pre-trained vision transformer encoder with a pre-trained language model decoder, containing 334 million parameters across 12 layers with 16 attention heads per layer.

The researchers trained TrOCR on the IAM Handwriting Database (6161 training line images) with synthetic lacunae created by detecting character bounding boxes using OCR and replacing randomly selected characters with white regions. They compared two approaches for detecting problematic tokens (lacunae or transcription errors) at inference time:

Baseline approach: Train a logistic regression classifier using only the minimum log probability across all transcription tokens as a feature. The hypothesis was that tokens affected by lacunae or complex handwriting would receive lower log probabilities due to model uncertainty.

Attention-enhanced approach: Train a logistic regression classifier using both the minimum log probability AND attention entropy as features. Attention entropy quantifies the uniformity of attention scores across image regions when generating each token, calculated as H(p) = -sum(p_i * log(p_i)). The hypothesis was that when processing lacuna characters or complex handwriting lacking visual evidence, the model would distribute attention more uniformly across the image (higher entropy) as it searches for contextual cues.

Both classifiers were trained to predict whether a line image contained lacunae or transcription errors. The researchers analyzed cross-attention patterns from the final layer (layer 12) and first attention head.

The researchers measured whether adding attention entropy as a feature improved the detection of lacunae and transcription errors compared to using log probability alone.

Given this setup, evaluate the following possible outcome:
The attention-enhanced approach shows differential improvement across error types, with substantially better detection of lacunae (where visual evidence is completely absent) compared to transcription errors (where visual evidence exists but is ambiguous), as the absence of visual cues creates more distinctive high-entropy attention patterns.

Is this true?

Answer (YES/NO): NO